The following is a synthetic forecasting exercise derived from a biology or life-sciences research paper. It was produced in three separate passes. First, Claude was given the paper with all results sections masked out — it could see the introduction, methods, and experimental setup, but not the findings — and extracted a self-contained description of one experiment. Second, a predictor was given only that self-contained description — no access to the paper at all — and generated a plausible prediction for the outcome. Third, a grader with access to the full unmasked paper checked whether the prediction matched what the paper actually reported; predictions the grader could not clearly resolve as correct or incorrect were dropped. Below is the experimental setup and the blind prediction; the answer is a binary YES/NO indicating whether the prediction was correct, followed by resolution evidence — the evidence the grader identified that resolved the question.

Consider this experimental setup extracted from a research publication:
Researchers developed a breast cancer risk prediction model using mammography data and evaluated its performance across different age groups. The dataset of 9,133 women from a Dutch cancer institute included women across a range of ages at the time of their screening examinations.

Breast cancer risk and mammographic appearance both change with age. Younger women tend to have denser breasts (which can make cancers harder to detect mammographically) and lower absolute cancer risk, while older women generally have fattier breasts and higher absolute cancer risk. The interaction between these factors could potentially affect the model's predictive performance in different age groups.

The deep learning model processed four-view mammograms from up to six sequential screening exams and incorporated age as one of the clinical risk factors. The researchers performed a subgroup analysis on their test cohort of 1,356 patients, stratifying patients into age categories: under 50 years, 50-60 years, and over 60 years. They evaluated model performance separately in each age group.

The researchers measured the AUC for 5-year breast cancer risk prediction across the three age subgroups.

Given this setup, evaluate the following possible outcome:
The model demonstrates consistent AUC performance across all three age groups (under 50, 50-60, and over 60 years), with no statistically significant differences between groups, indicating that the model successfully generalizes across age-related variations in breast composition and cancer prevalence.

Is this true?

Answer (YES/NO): NO